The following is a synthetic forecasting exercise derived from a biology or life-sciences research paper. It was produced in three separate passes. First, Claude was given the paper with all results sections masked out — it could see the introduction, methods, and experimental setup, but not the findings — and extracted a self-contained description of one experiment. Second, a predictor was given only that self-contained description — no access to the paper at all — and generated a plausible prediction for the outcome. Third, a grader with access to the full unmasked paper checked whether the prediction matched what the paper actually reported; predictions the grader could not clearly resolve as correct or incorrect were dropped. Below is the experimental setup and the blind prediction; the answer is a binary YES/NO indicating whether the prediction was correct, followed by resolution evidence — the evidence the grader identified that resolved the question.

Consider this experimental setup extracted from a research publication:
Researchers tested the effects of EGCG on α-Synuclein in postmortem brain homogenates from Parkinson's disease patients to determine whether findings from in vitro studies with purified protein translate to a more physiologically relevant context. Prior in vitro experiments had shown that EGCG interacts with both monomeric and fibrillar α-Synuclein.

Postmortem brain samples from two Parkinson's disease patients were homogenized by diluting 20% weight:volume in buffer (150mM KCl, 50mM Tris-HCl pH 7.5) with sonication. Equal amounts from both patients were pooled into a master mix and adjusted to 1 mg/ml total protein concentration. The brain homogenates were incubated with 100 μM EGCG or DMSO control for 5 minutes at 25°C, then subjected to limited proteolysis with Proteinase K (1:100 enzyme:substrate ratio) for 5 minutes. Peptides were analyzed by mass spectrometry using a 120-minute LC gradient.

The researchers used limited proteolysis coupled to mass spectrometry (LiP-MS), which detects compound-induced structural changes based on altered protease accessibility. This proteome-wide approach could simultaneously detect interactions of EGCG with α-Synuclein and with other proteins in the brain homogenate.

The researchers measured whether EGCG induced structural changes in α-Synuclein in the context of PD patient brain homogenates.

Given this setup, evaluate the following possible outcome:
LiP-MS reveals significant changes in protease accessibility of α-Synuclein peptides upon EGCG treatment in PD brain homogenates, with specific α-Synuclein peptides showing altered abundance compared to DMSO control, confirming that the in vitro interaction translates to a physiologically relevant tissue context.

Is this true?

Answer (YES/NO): NO